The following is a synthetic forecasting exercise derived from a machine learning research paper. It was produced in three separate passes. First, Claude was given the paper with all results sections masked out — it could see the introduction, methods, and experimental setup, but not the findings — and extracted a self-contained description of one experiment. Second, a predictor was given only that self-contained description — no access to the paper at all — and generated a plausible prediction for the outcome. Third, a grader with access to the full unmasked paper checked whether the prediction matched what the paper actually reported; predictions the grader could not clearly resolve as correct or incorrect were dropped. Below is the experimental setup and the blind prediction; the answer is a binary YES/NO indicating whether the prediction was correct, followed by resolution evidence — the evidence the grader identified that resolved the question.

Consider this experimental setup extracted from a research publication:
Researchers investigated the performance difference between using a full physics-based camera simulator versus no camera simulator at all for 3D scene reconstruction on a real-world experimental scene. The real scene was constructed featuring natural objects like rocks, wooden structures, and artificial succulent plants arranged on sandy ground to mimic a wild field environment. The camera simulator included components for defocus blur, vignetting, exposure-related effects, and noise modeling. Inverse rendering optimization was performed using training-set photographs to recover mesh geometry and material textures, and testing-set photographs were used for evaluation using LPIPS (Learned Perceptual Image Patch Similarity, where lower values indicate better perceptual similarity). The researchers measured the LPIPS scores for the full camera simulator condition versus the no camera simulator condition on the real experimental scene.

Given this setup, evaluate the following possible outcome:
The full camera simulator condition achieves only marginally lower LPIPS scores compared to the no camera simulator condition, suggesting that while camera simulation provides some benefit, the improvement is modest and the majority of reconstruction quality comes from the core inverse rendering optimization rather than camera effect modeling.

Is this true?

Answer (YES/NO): NO